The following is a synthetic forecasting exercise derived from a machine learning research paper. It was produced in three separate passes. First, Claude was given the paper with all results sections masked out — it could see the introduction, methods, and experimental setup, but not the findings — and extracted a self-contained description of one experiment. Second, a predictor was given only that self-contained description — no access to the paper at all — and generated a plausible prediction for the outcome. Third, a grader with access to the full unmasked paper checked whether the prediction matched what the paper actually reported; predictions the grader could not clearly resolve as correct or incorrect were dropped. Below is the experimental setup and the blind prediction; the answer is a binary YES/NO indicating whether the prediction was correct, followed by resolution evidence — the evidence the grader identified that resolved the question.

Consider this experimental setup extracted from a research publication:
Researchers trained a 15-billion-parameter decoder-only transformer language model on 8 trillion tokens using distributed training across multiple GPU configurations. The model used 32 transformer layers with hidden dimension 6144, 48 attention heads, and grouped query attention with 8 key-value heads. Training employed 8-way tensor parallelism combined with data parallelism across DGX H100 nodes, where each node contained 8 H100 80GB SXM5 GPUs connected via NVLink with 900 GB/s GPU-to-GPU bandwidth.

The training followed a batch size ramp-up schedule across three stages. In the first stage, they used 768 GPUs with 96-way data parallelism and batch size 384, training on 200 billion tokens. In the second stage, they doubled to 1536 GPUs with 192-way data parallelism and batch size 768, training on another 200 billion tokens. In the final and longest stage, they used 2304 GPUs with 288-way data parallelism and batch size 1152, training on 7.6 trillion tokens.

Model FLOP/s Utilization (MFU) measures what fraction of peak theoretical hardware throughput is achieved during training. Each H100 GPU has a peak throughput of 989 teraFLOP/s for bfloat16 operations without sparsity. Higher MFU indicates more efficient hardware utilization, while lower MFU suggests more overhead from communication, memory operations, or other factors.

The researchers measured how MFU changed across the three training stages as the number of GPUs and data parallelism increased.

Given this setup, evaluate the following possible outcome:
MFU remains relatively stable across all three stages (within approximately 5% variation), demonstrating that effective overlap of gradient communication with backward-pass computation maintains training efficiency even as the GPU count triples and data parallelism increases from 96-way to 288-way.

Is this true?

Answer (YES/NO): NO